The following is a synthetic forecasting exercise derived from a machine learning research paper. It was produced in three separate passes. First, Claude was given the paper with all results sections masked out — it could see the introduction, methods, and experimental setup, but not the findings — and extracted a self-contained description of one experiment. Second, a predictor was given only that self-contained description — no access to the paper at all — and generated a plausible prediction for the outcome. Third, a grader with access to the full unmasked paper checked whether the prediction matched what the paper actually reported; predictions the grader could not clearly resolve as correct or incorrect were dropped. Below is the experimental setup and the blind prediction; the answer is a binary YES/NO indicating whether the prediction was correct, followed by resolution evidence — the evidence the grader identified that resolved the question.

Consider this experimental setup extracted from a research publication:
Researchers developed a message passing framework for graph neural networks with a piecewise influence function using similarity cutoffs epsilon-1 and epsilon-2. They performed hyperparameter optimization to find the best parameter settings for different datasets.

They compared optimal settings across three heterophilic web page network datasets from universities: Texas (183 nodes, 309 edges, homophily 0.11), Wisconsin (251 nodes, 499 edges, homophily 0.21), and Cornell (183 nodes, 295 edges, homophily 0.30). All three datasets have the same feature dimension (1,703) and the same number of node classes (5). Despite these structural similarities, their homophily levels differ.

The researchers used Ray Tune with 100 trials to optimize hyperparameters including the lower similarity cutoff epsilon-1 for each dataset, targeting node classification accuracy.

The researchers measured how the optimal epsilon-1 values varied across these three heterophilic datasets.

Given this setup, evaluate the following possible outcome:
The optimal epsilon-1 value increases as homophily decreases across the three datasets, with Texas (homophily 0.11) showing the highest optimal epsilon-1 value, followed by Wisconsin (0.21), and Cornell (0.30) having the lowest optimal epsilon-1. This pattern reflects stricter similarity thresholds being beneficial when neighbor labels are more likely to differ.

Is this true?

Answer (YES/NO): NO